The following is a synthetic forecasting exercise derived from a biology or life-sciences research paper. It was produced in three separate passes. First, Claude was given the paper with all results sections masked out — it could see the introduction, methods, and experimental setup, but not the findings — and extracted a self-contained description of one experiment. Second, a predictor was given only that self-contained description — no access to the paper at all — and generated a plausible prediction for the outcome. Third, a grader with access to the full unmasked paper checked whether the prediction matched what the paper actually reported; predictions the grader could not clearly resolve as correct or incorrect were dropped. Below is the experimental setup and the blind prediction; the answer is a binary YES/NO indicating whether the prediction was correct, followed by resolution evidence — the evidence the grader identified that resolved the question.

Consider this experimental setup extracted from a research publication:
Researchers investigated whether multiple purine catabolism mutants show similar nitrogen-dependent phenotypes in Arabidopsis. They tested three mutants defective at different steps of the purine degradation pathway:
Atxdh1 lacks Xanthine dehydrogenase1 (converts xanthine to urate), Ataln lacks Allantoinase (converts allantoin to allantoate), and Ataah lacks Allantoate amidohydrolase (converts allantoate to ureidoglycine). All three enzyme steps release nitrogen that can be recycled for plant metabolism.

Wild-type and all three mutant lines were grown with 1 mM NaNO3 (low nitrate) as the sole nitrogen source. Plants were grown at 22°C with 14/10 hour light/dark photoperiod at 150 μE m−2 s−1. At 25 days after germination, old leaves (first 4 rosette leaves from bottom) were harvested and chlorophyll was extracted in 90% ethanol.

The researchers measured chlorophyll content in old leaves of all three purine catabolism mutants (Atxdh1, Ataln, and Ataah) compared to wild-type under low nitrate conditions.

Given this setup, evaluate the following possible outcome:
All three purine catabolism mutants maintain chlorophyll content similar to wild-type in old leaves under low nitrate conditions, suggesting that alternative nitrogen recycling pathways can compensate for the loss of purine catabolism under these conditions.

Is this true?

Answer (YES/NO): NO